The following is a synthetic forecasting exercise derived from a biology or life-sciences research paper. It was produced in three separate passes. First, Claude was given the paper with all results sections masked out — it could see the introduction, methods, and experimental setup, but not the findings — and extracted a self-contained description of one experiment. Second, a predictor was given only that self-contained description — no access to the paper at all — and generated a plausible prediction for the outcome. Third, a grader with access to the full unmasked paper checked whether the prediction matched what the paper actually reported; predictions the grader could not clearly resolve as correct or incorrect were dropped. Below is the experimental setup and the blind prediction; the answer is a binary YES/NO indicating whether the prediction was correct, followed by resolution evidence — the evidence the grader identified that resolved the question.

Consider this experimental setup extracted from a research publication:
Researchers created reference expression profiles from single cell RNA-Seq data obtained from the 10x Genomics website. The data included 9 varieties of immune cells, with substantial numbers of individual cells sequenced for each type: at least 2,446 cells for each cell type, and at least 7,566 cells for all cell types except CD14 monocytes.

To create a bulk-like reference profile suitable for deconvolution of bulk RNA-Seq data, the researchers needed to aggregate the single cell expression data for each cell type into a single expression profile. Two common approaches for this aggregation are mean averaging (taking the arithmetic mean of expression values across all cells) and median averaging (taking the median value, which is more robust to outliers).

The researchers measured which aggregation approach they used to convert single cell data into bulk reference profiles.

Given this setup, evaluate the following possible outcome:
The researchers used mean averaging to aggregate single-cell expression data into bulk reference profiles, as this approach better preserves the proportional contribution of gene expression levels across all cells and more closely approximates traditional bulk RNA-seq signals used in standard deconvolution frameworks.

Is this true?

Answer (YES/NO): YES